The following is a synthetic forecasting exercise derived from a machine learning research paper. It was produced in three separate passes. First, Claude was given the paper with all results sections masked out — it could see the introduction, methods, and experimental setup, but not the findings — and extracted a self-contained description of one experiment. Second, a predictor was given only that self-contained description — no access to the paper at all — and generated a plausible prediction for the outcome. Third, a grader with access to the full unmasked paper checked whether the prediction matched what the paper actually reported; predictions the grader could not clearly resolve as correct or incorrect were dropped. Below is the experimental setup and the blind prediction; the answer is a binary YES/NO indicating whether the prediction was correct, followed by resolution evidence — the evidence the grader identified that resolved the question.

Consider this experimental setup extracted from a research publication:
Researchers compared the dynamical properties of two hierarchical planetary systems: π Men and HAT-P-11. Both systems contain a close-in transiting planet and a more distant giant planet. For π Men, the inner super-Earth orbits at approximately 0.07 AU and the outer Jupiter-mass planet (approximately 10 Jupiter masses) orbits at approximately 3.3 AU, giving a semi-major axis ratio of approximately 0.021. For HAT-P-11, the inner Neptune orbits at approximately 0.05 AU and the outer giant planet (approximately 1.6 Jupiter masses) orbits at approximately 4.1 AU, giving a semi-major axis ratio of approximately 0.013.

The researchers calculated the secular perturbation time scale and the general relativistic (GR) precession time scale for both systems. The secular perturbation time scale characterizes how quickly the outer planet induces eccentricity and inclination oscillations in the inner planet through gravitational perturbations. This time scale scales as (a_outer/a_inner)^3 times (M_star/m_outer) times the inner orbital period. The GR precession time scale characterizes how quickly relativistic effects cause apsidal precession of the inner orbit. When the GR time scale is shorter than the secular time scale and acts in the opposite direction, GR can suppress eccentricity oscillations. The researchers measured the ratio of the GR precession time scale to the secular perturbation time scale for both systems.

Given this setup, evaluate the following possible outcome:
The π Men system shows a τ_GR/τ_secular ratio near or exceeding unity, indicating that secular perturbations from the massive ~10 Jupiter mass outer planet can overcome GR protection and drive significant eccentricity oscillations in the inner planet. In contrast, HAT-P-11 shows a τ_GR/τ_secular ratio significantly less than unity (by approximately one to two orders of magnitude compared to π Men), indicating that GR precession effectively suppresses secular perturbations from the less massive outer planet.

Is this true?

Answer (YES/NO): NO